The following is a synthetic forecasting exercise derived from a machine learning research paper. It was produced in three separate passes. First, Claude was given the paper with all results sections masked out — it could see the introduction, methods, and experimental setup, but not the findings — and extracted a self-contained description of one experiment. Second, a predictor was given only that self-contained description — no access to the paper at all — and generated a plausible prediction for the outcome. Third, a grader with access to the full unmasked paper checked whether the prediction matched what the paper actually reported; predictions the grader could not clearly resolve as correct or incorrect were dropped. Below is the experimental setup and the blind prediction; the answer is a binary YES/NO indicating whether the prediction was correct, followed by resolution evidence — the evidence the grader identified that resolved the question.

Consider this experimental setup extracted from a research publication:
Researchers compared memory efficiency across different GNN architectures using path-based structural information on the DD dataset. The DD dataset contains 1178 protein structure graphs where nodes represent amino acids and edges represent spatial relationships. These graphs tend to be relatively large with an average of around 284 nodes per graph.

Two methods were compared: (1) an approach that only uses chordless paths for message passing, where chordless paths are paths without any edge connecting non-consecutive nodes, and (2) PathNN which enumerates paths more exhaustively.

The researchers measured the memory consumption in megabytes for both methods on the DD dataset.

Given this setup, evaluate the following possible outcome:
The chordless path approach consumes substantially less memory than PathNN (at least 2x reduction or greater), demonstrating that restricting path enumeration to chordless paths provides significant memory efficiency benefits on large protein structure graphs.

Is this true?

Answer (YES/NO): YES